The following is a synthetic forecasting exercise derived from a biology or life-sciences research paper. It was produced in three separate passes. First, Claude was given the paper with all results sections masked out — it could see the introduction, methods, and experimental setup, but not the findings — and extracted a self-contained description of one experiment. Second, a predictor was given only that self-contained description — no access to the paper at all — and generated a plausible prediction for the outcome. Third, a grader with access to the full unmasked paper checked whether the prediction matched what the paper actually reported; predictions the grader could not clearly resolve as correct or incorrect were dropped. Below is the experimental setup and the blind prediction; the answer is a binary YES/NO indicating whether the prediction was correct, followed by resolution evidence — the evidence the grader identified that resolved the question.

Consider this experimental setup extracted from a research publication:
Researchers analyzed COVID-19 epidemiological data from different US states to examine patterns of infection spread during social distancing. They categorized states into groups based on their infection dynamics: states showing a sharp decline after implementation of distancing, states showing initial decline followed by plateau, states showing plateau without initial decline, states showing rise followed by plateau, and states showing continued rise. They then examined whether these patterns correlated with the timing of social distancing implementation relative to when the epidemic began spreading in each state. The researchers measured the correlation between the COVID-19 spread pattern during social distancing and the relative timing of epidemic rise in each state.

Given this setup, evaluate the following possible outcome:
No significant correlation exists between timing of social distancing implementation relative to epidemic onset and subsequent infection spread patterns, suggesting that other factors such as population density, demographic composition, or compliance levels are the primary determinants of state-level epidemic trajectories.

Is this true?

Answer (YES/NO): NO